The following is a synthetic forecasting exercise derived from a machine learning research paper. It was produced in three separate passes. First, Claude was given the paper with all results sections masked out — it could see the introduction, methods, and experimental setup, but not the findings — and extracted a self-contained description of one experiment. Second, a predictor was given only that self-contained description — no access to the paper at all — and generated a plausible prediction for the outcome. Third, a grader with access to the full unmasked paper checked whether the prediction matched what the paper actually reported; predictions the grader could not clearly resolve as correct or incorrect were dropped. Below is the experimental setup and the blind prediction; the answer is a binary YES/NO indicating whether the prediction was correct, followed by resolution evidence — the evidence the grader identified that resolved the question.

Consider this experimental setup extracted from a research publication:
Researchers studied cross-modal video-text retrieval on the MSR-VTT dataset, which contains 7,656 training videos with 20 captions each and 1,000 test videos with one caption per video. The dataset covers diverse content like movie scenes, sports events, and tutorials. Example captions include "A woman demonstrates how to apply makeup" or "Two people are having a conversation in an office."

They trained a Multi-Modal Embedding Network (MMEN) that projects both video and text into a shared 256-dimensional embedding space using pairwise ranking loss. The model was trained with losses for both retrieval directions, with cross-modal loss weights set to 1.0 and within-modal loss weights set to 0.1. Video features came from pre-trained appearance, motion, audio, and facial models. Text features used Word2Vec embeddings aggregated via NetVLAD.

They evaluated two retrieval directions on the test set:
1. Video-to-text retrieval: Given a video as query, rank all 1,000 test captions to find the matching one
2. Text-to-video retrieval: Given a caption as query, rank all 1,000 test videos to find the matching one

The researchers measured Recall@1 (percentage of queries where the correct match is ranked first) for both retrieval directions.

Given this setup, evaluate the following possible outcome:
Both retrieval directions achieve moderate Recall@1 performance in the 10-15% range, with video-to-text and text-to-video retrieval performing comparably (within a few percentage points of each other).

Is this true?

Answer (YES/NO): NO